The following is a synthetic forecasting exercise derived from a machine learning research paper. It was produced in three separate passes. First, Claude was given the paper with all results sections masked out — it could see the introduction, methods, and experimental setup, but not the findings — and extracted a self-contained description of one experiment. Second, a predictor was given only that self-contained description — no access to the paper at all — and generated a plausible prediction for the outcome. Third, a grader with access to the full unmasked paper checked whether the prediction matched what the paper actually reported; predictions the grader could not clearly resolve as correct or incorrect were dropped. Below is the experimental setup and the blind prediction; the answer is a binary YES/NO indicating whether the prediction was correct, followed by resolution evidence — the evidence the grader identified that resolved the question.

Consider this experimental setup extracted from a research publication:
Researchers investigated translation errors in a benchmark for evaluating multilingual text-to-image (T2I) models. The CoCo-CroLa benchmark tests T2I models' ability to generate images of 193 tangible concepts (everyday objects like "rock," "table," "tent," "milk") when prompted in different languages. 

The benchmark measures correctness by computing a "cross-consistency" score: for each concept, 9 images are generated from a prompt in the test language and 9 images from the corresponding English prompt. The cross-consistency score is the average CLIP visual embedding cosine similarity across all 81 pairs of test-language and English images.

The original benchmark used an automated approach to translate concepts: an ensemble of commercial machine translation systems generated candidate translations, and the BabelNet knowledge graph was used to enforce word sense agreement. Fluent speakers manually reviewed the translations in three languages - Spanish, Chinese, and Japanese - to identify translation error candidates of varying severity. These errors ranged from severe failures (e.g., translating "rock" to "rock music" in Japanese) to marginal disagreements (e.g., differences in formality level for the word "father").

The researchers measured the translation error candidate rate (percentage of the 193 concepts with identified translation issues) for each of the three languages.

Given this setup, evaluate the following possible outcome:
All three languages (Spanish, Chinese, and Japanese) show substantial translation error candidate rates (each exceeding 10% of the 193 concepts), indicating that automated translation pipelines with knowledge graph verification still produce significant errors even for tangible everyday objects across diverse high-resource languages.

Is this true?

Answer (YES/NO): NO